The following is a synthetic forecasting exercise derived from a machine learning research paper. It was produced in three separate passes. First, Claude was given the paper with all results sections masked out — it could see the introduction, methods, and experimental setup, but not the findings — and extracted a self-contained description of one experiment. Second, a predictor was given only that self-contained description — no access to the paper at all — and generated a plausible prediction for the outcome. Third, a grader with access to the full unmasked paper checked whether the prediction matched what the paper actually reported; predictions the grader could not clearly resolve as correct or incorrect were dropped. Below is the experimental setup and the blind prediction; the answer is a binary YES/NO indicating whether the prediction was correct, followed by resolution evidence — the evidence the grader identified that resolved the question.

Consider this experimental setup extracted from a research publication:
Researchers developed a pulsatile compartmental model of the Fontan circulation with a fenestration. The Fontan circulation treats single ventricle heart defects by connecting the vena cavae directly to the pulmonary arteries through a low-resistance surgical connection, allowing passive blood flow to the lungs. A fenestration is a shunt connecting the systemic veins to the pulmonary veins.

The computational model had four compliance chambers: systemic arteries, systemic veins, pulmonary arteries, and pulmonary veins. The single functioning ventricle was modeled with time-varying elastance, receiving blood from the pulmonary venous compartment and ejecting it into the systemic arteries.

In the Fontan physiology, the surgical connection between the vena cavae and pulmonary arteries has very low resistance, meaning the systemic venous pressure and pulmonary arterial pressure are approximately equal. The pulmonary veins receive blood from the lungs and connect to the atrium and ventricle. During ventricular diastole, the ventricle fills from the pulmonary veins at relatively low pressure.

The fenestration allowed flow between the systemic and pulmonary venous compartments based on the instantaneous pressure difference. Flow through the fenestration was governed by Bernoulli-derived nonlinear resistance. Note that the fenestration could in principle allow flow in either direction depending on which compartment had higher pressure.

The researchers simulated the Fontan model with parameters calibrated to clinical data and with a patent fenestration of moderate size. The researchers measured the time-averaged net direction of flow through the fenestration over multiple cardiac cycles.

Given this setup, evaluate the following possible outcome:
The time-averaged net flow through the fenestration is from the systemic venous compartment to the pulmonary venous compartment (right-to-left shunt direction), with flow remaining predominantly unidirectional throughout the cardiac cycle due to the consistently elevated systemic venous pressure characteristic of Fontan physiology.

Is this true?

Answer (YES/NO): YES